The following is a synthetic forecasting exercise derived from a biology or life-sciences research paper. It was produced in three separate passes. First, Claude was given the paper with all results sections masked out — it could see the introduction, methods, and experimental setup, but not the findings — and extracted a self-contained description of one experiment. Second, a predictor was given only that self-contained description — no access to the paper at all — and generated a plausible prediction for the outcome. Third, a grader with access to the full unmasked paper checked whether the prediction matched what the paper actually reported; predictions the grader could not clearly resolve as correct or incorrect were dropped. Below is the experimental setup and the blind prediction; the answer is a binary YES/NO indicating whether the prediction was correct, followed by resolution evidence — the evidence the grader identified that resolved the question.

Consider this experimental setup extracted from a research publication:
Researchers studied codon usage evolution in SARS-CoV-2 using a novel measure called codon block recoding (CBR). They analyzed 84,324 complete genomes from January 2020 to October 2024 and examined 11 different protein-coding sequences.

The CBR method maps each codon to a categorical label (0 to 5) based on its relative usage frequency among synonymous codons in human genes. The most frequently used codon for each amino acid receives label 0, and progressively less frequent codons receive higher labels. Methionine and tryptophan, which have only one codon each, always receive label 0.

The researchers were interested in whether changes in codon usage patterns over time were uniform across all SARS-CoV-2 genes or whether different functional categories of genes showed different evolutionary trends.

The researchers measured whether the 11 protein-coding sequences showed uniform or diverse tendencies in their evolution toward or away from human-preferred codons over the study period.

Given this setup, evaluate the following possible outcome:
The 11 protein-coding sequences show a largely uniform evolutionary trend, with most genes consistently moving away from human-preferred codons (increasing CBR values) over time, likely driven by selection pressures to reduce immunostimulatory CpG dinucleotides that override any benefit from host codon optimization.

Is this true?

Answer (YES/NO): NO